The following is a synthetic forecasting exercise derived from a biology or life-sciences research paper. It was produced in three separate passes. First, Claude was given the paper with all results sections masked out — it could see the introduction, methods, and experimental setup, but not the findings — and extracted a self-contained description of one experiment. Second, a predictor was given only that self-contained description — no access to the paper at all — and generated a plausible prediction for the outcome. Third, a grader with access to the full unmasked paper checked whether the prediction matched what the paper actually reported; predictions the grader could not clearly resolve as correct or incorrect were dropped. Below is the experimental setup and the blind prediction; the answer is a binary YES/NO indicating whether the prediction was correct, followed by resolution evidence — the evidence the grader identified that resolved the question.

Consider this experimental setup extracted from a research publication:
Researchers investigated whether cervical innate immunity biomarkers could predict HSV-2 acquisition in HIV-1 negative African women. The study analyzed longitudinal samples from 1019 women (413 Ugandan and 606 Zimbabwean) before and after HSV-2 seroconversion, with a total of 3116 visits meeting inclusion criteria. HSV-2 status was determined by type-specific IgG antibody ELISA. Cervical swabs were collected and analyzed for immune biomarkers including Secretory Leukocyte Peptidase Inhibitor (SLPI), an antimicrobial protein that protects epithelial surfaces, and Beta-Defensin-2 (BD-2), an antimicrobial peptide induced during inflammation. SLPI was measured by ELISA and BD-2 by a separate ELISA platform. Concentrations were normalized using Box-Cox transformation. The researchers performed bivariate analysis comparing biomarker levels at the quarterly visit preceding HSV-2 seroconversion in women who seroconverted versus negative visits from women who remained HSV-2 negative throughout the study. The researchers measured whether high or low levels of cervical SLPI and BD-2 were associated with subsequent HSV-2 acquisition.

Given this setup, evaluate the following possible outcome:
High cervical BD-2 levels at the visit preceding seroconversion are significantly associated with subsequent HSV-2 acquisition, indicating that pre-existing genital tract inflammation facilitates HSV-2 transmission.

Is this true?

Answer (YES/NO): YES